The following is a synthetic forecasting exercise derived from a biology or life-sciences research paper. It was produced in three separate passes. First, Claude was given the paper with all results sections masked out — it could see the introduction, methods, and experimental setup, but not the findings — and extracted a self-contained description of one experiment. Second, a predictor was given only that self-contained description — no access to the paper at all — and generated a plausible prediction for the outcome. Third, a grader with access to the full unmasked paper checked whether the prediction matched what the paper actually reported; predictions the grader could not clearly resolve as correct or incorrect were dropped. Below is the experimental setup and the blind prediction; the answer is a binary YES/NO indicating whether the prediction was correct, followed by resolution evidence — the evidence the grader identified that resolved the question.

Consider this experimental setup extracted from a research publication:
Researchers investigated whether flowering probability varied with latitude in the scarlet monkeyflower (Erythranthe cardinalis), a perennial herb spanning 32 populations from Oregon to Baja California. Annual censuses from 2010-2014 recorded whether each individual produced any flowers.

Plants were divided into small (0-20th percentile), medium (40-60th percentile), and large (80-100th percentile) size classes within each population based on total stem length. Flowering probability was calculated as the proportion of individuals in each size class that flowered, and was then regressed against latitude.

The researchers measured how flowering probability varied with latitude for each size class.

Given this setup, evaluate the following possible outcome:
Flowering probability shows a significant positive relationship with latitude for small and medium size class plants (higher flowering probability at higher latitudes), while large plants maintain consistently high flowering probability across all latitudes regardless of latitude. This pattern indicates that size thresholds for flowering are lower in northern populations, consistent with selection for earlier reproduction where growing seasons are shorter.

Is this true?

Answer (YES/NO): NO